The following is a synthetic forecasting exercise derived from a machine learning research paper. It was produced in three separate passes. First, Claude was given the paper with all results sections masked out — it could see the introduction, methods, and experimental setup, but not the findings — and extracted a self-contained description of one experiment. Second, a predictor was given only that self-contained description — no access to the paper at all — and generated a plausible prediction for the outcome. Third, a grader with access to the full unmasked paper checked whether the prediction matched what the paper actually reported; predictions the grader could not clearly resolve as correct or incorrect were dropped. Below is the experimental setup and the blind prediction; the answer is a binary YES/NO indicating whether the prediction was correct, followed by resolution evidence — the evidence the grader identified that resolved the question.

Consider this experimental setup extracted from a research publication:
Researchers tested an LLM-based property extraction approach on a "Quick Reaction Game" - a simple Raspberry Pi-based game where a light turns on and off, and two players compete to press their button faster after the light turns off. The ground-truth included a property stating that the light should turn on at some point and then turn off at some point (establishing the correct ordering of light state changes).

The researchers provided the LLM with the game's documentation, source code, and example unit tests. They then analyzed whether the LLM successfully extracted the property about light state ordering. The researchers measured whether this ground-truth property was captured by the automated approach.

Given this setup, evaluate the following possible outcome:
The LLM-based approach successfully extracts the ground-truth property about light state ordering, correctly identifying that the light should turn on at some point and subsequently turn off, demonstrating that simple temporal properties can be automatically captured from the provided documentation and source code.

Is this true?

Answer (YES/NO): NO